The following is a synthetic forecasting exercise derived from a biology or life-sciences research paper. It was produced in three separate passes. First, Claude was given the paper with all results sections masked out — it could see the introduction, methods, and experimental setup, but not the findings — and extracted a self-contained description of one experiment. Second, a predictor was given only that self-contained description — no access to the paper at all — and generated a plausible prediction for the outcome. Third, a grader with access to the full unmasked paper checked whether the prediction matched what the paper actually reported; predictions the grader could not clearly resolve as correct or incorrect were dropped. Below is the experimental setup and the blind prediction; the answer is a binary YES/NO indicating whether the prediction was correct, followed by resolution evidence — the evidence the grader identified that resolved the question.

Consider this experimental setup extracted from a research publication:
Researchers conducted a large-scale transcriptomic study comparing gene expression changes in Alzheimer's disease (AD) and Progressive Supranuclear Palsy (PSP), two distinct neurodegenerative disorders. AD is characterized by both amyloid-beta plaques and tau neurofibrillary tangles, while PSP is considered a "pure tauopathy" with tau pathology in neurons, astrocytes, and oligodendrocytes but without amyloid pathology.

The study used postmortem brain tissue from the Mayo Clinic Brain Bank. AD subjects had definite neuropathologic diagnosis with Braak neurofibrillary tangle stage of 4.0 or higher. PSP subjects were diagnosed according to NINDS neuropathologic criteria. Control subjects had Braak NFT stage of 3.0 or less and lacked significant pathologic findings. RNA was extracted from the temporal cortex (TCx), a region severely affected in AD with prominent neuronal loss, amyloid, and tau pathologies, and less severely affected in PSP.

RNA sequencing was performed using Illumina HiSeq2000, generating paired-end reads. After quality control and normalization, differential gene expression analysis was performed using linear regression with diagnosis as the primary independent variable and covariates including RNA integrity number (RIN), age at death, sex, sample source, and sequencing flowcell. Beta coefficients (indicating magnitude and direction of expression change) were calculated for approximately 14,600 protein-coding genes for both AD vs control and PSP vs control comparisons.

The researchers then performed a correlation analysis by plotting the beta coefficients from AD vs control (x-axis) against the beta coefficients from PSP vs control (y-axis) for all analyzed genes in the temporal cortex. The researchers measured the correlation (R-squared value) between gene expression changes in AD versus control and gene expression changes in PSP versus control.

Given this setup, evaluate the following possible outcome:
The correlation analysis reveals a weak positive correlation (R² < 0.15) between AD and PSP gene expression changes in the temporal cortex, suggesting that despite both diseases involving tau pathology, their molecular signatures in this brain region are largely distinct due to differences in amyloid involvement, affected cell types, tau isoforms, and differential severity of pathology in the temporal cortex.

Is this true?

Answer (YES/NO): NO